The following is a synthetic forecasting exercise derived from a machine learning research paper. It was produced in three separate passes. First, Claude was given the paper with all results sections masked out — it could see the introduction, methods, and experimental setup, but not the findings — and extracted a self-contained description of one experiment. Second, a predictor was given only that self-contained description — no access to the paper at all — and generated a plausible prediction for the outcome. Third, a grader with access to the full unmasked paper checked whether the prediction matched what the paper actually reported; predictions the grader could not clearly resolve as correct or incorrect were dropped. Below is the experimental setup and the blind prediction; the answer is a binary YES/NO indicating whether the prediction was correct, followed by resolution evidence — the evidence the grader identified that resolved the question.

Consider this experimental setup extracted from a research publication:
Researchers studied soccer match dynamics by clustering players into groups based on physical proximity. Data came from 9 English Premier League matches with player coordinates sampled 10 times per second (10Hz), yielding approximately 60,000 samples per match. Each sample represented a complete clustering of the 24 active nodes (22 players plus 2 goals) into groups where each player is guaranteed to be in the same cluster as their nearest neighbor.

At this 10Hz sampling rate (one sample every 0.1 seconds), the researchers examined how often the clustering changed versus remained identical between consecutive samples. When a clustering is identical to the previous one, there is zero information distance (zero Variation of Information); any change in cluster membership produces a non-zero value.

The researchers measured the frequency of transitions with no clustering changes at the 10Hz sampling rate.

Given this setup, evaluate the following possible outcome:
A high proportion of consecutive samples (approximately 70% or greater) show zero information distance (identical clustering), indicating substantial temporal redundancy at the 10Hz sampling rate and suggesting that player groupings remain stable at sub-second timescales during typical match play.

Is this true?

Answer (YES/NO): YES